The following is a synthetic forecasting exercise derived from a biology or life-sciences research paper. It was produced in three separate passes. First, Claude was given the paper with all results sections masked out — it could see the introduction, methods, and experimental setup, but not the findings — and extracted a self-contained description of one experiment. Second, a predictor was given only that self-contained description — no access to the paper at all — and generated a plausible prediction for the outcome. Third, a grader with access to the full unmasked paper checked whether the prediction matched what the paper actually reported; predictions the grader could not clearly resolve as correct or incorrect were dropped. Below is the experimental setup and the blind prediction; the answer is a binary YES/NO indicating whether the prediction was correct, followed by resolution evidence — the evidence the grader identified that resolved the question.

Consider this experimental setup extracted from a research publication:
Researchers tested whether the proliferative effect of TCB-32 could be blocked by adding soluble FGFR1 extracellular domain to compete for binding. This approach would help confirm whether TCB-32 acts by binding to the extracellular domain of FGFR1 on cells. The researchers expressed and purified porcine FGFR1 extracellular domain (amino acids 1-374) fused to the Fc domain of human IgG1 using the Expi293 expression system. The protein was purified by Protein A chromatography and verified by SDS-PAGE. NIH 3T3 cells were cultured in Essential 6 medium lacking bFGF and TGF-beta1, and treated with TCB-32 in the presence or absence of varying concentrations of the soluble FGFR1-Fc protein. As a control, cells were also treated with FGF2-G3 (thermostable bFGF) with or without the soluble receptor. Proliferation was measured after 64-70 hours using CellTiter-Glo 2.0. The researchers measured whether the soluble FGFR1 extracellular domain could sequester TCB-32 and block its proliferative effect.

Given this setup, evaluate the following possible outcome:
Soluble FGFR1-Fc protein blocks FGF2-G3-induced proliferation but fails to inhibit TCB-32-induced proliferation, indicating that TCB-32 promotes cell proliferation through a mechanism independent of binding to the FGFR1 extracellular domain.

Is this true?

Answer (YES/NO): NO